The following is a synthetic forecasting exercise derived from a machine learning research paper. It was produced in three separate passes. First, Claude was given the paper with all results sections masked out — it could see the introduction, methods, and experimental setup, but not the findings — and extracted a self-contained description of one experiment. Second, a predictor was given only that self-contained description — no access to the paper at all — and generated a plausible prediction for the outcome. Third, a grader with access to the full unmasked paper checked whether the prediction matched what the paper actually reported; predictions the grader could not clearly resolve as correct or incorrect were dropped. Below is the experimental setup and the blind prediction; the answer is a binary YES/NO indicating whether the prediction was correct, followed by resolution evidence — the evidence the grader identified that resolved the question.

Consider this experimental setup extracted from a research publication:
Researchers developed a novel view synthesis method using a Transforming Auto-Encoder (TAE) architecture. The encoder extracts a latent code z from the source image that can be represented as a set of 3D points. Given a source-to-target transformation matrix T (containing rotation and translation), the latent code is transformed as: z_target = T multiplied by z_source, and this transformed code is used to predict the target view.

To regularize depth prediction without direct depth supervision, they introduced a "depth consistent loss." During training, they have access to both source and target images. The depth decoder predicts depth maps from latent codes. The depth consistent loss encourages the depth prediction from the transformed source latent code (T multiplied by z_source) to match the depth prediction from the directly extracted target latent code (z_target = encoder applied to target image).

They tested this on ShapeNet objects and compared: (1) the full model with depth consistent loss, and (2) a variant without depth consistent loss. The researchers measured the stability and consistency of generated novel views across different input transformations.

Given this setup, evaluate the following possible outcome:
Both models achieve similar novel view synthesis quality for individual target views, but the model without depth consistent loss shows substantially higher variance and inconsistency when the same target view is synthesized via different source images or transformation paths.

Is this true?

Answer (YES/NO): NO